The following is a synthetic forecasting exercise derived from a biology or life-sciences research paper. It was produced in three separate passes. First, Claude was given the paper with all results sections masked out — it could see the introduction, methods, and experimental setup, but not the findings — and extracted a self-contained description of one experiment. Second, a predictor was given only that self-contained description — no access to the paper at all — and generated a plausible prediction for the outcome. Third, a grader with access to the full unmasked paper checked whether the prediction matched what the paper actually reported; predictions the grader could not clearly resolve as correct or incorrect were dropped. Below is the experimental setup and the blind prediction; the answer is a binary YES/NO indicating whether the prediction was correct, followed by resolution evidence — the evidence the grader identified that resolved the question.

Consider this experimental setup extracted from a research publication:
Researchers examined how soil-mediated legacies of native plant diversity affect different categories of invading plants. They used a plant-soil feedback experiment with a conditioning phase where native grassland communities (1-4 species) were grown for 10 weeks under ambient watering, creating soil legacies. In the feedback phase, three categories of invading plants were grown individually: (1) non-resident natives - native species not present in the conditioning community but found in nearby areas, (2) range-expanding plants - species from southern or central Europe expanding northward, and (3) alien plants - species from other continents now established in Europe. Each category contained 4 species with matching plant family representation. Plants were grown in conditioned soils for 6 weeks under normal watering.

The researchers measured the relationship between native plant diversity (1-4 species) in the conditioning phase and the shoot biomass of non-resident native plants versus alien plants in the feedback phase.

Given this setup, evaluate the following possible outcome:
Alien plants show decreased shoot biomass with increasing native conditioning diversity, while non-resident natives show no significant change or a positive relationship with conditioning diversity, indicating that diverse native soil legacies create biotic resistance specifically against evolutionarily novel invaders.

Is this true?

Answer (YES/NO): NO